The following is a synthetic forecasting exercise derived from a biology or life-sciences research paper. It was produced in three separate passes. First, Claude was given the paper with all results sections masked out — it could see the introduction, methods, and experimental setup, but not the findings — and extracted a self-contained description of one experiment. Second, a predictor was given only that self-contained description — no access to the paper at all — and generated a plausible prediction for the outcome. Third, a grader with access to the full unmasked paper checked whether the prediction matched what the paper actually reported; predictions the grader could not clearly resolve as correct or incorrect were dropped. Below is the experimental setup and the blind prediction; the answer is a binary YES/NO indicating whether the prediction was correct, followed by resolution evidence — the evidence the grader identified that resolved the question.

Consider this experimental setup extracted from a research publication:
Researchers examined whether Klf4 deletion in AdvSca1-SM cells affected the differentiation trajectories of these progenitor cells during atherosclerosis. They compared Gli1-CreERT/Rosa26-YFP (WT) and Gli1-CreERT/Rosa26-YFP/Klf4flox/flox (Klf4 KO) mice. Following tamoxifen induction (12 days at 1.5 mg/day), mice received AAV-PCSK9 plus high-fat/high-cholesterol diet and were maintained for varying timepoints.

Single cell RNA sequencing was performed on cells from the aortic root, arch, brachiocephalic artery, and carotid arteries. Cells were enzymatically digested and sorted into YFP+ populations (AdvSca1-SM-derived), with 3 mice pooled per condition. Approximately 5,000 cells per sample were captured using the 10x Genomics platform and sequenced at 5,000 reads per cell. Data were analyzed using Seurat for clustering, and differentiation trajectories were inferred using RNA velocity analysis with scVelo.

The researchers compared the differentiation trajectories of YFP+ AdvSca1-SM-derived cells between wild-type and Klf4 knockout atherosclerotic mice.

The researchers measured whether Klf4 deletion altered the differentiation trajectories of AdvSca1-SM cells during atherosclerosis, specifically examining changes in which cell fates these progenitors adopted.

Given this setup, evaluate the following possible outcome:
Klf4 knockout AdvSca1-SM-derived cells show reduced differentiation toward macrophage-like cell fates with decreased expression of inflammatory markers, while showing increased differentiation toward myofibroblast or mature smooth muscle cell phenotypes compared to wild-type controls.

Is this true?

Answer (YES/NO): NO